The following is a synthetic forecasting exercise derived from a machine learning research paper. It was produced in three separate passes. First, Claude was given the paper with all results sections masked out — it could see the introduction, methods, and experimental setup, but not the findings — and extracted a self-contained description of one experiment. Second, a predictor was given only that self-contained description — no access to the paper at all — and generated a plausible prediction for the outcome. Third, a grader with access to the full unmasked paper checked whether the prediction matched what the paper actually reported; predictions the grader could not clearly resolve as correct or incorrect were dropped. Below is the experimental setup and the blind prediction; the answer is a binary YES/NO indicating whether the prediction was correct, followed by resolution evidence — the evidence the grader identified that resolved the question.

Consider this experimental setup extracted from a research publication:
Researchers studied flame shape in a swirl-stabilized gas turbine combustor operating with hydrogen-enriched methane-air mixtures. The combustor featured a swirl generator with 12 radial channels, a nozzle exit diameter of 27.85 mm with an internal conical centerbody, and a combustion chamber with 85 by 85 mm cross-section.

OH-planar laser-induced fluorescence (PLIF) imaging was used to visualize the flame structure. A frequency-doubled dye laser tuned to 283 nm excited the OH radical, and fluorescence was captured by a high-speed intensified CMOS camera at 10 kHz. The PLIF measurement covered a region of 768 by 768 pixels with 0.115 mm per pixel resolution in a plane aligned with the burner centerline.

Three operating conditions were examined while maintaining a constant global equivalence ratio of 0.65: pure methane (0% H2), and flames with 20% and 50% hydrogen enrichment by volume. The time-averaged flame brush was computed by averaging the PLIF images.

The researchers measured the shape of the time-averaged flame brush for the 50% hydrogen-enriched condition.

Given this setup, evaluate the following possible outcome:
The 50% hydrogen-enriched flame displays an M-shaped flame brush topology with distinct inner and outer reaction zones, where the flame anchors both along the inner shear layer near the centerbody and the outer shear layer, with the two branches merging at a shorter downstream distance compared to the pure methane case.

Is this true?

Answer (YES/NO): NO